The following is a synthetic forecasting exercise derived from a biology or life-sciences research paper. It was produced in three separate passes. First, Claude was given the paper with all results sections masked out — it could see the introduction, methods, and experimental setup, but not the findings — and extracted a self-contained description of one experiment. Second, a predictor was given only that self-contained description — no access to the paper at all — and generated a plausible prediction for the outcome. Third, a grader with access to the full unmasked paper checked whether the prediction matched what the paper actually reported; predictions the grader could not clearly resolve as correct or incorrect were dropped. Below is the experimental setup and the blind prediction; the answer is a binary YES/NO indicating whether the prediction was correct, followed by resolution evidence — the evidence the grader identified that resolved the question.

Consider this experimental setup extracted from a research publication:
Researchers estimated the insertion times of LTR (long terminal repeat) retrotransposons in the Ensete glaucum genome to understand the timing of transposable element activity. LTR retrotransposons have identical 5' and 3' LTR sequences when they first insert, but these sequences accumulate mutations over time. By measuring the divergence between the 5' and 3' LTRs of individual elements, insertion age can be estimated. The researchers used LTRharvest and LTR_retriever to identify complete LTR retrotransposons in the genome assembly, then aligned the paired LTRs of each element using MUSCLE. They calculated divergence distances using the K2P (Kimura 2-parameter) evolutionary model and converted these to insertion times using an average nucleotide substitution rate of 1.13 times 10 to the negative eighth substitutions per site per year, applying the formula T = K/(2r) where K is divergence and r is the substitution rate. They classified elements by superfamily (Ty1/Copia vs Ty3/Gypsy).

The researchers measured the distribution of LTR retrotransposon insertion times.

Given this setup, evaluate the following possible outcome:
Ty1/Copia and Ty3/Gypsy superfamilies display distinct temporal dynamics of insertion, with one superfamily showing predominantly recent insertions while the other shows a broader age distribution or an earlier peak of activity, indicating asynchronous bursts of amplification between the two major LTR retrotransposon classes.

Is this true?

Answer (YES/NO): NO